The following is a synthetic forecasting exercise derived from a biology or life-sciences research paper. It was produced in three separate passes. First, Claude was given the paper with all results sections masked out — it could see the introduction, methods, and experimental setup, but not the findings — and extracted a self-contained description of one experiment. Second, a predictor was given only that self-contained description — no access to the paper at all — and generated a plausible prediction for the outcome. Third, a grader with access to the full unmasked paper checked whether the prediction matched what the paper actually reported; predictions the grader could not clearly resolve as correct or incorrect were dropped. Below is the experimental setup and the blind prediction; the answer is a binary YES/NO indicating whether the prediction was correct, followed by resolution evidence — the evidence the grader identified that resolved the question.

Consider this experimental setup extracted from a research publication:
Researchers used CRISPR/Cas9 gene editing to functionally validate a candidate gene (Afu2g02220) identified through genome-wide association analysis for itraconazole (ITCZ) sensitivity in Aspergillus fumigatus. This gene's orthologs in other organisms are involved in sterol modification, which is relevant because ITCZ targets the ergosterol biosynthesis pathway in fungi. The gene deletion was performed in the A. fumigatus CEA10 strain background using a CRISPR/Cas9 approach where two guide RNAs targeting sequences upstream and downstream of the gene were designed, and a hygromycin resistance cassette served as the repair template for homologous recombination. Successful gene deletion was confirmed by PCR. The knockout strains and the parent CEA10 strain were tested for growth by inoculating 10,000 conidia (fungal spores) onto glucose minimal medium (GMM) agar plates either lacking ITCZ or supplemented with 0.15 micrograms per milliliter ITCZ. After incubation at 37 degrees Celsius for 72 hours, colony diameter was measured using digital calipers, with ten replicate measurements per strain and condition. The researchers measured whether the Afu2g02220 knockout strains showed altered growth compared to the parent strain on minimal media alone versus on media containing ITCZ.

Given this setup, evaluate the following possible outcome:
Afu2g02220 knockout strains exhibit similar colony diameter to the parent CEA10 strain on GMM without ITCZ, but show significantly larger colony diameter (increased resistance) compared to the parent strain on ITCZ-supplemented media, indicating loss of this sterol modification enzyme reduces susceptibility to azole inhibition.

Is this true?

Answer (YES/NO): NO